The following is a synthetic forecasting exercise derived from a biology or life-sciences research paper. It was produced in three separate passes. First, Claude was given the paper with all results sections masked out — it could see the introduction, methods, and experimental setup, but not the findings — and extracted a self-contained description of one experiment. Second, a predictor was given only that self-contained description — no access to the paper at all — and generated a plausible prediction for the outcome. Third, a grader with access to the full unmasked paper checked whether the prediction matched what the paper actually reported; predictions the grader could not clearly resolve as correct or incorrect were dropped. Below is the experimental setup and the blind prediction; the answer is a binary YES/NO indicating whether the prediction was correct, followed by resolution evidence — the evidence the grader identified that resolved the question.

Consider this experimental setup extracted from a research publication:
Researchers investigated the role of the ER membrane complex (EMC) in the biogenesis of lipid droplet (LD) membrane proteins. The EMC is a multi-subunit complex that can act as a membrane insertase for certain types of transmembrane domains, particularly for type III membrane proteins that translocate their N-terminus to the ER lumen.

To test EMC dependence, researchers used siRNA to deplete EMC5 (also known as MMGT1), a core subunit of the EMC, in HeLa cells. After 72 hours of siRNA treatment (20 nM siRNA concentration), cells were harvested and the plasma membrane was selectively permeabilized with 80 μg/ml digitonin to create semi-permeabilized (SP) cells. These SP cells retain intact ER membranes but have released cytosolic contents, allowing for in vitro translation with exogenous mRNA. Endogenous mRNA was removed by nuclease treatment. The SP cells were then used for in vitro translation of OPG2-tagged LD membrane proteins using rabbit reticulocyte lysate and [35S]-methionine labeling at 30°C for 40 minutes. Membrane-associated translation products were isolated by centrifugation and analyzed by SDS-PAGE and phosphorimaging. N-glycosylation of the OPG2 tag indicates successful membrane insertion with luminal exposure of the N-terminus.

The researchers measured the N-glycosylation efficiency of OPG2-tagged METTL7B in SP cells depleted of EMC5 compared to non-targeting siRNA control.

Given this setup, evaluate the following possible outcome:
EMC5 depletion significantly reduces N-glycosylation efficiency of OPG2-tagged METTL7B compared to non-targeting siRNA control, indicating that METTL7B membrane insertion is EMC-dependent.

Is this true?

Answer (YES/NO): YES